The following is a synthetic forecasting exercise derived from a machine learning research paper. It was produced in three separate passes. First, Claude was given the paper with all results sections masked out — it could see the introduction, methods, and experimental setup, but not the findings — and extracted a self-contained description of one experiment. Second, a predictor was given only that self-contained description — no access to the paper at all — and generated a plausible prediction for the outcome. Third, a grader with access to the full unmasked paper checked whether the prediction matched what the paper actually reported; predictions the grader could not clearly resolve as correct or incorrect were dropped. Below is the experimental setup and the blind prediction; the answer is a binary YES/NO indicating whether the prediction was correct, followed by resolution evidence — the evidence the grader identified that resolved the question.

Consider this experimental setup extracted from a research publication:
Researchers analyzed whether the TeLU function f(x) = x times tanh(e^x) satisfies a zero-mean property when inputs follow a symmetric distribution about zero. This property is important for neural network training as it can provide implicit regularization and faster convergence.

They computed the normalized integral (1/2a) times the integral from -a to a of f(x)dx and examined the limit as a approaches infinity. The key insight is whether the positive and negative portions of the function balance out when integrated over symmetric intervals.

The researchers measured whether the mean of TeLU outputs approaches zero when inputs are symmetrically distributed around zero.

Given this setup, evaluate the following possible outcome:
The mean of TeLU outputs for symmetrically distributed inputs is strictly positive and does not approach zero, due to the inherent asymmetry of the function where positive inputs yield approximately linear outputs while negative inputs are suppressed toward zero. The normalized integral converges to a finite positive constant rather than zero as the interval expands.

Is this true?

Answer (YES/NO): NO